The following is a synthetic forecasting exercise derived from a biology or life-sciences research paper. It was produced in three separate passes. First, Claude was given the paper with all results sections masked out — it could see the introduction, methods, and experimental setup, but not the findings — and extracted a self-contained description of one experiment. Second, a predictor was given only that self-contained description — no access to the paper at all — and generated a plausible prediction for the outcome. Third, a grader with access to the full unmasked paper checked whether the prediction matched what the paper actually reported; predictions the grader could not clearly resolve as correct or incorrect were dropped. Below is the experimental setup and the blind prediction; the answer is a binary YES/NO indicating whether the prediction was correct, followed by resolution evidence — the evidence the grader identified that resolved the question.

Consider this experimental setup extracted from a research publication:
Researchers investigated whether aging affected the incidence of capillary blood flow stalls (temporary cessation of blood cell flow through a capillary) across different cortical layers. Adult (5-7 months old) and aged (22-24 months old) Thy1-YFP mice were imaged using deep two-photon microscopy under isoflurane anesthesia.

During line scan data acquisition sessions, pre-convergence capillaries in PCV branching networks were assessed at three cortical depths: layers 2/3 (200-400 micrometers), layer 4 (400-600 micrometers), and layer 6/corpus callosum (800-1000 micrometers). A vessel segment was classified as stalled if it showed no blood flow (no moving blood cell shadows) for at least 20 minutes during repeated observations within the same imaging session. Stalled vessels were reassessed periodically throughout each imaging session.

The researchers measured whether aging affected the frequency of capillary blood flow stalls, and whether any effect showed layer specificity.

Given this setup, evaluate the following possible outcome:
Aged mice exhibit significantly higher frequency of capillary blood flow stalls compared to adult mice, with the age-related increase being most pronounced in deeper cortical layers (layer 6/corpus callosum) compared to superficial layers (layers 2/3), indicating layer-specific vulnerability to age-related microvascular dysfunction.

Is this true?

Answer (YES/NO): NO